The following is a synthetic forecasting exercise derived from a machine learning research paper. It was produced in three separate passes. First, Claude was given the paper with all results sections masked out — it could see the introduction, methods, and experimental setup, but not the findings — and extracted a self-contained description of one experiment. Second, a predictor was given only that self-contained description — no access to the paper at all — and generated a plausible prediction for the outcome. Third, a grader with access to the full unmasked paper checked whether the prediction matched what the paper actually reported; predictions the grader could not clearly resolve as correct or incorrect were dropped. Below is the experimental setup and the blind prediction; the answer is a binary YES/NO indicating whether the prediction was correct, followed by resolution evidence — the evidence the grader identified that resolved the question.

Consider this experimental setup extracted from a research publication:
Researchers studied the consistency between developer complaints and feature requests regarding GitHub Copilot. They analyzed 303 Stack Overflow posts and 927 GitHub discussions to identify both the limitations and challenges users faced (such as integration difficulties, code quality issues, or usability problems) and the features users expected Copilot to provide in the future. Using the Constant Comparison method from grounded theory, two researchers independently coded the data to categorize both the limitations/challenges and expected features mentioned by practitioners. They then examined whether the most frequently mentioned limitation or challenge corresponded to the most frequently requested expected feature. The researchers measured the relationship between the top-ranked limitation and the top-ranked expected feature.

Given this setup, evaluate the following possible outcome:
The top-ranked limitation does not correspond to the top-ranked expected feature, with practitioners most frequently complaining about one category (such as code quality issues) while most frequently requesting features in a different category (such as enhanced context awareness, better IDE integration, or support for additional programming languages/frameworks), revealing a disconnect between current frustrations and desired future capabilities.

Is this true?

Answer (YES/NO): NO